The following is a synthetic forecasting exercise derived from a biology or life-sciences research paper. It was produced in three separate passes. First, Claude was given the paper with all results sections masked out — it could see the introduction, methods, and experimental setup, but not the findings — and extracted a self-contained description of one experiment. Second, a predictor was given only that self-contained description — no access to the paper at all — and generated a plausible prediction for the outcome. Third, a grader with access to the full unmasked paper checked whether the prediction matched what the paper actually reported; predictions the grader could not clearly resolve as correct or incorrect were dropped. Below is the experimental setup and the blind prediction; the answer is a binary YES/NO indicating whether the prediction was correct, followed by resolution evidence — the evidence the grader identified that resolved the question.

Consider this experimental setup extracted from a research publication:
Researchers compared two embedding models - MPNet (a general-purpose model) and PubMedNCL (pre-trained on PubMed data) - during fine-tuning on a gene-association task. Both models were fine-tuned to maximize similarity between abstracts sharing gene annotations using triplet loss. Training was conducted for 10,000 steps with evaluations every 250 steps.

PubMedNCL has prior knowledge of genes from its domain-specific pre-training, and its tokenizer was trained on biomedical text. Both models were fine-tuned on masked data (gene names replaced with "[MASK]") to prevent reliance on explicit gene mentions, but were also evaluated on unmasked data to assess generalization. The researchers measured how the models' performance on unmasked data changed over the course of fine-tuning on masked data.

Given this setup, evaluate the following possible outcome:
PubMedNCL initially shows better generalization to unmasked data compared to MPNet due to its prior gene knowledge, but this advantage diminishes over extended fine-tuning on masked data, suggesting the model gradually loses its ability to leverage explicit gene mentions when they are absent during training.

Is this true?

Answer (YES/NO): NO